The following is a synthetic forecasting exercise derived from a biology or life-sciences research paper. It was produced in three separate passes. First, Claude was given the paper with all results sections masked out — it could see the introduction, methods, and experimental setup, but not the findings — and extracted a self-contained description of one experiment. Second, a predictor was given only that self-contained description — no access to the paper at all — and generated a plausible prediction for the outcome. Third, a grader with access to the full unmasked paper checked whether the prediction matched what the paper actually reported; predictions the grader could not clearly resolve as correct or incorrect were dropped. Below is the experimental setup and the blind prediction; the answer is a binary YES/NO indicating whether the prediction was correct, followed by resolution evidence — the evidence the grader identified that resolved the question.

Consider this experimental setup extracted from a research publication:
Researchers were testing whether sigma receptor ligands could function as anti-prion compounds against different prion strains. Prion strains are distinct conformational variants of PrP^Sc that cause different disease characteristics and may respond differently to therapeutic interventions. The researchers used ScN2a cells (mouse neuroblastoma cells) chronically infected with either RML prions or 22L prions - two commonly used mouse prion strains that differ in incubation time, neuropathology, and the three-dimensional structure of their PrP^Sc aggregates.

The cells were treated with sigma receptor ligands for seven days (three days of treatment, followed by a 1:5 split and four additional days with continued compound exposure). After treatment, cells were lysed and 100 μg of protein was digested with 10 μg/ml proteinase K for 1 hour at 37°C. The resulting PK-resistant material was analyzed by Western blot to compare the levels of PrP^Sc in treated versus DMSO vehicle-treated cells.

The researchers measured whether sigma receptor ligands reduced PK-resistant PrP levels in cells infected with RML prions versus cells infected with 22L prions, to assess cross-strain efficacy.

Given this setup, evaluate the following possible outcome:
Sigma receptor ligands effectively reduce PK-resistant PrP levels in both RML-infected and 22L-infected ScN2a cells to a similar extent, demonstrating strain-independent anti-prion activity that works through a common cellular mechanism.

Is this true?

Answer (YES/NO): NO